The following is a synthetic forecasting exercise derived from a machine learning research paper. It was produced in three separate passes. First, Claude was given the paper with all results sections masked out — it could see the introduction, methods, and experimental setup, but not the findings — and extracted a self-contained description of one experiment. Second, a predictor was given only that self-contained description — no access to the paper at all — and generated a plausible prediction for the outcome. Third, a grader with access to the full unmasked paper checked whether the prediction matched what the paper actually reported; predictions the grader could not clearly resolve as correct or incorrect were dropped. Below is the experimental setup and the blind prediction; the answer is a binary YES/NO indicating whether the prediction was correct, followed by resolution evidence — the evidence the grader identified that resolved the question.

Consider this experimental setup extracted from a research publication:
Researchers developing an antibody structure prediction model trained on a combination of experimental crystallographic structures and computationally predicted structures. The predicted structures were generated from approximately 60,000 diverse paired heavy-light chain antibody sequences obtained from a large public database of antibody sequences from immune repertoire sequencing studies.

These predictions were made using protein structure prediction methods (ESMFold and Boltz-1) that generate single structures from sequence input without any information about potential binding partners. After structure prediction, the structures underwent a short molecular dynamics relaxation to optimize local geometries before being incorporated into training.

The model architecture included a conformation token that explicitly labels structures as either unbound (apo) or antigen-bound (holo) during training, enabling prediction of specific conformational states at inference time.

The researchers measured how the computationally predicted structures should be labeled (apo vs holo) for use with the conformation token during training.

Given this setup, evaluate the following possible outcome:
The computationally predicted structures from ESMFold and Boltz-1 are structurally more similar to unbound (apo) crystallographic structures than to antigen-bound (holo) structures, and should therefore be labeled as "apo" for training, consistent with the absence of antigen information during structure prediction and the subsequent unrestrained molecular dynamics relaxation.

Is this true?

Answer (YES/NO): YES